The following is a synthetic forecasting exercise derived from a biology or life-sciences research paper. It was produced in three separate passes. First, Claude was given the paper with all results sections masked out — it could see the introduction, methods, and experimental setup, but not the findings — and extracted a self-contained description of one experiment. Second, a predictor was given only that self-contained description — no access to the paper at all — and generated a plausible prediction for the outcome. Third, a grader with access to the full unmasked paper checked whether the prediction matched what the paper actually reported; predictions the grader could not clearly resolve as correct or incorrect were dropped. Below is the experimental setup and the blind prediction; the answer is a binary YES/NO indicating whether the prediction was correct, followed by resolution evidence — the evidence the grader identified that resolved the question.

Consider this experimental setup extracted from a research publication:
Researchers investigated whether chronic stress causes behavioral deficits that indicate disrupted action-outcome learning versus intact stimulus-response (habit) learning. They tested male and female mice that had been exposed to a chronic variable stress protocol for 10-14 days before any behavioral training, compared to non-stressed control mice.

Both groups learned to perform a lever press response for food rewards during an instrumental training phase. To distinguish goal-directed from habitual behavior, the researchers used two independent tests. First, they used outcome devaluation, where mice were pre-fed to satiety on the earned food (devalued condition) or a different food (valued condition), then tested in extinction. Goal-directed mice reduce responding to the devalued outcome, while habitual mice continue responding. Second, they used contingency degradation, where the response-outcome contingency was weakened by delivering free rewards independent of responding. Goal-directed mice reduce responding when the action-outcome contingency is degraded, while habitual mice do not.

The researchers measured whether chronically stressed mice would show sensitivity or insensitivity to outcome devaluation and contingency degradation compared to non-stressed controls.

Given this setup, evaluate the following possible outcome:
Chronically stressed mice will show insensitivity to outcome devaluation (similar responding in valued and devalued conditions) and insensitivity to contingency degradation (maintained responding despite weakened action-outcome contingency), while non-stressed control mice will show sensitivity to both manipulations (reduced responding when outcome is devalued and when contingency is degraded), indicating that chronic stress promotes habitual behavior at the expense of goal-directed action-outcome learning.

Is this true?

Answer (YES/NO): YES